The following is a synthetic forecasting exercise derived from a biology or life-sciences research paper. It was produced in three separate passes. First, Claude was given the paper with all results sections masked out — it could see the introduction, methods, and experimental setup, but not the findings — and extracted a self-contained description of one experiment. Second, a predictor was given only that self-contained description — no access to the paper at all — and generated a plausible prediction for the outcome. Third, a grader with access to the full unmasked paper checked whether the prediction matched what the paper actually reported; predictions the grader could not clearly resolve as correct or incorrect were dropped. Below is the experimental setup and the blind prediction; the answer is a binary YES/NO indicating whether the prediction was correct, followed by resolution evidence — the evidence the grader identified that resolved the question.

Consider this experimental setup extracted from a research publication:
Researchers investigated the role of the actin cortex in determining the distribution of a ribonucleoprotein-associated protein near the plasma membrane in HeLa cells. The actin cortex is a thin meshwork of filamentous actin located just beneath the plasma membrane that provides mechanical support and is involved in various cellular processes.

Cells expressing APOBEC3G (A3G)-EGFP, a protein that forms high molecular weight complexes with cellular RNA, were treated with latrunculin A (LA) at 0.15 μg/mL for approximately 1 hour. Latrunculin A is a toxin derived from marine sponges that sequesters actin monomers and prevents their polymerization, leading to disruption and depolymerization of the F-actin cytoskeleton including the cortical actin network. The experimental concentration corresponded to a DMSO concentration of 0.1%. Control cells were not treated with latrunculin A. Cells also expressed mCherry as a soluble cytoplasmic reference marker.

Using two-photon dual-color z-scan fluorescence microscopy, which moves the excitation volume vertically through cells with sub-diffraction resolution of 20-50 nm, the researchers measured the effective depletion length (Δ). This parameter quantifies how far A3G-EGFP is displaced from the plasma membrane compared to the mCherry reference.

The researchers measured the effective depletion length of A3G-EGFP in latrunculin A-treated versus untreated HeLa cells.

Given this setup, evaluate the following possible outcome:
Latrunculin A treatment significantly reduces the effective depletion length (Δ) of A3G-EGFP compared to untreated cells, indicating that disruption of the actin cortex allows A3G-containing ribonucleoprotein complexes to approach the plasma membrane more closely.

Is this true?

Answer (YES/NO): YES